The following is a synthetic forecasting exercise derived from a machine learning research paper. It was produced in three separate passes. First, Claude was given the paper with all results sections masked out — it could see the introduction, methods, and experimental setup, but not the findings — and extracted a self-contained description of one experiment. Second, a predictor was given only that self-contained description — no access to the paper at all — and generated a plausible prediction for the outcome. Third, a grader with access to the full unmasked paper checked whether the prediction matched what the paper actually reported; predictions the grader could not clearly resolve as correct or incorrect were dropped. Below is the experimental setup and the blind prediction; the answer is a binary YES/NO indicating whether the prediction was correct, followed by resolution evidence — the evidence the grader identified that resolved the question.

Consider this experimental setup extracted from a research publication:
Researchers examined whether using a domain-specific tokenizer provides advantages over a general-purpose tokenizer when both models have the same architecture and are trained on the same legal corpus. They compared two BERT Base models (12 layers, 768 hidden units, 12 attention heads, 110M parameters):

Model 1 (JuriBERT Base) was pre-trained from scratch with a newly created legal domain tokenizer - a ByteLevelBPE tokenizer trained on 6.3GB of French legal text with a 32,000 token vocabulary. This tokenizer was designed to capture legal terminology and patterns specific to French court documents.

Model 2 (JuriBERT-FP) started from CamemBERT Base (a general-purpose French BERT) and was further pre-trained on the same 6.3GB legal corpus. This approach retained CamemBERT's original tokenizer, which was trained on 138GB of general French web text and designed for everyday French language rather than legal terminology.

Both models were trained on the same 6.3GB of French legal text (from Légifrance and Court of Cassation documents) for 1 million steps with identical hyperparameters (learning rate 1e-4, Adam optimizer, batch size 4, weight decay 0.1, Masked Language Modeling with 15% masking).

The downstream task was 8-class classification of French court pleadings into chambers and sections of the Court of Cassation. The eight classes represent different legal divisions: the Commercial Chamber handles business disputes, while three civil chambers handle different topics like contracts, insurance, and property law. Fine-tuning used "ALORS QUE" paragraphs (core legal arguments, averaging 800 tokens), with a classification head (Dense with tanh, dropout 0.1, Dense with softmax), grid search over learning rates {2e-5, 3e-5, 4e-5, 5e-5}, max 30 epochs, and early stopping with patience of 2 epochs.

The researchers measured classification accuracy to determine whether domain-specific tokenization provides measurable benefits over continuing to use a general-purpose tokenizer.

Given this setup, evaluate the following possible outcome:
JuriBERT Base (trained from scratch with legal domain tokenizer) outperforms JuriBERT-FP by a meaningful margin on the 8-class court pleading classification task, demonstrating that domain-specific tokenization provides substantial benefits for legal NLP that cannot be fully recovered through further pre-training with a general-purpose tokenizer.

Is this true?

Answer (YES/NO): NO